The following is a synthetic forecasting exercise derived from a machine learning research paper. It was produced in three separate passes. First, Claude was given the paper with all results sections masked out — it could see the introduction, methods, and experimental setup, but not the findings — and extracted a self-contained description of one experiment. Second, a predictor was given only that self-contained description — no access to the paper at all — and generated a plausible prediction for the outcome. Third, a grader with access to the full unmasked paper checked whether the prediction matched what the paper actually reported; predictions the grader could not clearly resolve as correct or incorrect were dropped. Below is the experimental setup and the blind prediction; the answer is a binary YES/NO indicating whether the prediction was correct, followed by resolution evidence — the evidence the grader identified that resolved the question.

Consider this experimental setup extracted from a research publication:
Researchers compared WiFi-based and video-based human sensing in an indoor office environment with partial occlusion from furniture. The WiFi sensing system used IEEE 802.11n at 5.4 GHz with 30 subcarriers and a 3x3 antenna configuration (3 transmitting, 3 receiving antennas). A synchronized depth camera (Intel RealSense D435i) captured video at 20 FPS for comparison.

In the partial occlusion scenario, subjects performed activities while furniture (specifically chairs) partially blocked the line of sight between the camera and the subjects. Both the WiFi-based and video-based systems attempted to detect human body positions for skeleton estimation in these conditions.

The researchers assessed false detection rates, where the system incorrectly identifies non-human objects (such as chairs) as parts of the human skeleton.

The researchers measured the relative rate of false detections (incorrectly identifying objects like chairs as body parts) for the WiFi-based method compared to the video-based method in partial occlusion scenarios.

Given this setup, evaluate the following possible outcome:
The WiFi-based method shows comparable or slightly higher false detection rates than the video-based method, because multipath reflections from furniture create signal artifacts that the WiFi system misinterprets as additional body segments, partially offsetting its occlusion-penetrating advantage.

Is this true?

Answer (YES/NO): NO